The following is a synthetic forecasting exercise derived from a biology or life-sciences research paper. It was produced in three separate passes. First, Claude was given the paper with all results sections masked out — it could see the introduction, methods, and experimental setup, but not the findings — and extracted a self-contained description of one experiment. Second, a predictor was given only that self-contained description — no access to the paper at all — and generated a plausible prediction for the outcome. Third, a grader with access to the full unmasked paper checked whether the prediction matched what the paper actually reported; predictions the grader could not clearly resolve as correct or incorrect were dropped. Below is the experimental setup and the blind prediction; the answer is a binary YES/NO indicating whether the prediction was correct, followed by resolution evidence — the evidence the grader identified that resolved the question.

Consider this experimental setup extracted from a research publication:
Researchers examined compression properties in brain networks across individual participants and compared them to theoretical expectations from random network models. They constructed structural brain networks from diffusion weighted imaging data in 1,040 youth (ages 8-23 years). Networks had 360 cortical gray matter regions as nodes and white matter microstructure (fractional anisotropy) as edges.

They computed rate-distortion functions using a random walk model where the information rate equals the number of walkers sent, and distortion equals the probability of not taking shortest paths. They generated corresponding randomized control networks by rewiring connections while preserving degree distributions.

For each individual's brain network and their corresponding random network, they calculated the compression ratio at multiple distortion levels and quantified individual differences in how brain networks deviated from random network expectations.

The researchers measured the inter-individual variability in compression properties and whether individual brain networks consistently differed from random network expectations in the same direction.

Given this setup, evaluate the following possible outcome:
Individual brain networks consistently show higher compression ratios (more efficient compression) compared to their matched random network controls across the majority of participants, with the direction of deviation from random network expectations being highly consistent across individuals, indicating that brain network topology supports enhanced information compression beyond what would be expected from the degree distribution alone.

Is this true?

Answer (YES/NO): NO